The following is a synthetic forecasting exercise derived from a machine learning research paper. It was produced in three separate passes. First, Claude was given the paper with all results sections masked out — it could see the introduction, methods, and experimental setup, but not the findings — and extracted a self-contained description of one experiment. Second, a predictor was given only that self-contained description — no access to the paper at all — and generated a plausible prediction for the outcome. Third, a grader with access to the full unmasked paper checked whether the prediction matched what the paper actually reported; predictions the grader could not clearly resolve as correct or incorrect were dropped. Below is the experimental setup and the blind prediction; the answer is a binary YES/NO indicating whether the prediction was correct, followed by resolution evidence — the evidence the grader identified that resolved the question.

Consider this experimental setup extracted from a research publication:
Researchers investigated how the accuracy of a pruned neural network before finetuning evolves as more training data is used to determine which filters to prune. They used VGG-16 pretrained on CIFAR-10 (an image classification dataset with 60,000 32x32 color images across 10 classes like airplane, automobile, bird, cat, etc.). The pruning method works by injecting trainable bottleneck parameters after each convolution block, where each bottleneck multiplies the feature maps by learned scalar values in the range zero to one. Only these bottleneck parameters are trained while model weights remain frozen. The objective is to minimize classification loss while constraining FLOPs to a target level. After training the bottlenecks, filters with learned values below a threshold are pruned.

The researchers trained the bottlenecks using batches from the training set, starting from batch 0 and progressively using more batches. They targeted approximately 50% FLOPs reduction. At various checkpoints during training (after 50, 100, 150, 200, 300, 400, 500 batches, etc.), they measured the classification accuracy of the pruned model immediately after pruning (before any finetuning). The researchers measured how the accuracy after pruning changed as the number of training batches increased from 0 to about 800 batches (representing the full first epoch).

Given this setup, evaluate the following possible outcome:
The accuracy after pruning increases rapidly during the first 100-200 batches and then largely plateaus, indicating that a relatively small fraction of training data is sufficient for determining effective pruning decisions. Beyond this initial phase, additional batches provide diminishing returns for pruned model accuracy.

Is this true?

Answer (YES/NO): YES